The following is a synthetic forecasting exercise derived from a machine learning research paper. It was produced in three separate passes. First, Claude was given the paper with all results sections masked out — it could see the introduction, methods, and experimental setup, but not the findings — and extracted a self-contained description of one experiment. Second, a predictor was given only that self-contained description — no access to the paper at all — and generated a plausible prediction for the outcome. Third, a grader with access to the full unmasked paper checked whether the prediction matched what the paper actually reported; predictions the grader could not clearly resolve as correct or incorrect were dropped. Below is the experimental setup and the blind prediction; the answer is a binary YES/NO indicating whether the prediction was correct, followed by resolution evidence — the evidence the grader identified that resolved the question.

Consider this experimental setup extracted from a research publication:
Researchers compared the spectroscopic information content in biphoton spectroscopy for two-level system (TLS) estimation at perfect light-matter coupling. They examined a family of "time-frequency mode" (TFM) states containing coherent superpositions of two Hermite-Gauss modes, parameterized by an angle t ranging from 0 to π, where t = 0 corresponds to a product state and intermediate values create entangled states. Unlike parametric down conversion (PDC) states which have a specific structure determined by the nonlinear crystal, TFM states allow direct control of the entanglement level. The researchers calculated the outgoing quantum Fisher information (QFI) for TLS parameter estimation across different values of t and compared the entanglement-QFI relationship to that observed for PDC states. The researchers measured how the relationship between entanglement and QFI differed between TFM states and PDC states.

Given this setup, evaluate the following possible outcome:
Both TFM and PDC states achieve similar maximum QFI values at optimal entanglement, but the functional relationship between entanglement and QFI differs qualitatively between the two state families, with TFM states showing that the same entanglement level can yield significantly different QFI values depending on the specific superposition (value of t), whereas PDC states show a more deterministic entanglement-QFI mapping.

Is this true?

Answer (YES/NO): NO